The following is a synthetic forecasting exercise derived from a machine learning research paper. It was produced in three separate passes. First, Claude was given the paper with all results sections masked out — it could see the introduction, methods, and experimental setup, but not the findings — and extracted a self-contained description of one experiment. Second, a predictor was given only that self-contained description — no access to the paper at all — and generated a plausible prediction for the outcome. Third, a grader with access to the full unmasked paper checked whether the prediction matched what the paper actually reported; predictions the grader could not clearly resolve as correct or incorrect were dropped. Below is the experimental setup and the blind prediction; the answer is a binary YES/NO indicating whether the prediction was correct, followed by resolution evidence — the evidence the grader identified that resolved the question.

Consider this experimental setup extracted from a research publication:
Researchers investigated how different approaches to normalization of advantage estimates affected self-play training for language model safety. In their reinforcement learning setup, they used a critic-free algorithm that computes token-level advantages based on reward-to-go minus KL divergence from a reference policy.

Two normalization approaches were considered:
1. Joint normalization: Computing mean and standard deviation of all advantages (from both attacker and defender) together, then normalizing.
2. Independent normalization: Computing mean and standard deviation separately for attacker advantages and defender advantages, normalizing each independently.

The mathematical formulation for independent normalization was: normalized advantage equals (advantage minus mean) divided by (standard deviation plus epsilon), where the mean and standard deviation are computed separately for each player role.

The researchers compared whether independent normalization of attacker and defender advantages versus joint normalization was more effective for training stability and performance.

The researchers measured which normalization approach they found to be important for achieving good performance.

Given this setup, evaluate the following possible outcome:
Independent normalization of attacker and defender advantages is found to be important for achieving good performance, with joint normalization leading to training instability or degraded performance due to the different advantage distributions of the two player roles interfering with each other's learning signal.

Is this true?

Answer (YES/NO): YES